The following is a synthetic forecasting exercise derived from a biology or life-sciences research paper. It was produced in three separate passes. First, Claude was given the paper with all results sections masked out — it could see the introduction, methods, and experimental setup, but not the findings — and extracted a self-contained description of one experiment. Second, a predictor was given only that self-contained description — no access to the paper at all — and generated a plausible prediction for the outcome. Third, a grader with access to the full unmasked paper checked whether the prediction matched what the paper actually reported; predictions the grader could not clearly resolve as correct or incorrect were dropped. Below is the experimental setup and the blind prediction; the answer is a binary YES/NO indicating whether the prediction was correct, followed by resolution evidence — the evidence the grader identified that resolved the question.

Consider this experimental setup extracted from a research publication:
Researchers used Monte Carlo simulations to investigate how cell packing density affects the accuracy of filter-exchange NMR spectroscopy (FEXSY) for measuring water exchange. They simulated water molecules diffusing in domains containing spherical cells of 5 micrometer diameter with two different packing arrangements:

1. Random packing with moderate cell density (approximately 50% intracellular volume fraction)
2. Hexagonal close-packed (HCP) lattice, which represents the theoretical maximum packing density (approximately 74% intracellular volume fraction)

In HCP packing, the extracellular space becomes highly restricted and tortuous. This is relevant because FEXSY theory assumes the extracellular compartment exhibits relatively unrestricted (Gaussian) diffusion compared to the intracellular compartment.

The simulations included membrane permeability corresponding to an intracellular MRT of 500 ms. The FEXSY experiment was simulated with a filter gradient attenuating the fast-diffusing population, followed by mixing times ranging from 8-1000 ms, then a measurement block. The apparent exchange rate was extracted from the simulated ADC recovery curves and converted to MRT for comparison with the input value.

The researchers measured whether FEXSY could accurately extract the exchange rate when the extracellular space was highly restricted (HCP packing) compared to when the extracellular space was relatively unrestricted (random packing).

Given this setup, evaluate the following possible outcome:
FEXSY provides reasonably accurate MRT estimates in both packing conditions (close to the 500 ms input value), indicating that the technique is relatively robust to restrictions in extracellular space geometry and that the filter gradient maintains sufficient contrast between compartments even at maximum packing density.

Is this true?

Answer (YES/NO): YES